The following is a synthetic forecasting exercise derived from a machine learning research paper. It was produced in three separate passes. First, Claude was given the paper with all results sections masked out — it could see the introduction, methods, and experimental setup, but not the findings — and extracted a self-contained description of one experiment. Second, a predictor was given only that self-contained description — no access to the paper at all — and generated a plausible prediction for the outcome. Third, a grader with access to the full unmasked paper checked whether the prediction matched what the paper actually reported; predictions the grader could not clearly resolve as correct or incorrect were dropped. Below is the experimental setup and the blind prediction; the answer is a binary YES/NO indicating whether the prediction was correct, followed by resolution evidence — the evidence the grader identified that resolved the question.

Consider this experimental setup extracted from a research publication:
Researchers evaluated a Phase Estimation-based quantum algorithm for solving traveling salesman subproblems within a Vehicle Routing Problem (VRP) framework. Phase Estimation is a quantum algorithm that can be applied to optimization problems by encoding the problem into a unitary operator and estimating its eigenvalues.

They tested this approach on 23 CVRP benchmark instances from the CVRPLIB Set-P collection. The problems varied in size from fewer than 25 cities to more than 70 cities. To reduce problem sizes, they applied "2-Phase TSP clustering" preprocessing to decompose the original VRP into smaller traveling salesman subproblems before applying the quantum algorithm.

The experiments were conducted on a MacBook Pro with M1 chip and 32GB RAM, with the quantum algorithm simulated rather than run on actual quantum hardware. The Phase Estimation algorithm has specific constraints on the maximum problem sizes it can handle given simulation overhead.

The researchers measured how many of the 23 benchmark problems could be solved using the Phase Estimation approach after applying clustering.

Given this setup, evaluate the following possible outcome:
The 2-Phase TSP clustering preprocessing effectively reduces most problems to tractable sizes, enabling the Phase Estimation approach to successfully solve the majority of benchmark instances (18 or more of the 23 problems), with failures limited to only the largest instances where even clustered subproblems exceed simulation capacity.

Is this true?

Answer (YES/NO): NO